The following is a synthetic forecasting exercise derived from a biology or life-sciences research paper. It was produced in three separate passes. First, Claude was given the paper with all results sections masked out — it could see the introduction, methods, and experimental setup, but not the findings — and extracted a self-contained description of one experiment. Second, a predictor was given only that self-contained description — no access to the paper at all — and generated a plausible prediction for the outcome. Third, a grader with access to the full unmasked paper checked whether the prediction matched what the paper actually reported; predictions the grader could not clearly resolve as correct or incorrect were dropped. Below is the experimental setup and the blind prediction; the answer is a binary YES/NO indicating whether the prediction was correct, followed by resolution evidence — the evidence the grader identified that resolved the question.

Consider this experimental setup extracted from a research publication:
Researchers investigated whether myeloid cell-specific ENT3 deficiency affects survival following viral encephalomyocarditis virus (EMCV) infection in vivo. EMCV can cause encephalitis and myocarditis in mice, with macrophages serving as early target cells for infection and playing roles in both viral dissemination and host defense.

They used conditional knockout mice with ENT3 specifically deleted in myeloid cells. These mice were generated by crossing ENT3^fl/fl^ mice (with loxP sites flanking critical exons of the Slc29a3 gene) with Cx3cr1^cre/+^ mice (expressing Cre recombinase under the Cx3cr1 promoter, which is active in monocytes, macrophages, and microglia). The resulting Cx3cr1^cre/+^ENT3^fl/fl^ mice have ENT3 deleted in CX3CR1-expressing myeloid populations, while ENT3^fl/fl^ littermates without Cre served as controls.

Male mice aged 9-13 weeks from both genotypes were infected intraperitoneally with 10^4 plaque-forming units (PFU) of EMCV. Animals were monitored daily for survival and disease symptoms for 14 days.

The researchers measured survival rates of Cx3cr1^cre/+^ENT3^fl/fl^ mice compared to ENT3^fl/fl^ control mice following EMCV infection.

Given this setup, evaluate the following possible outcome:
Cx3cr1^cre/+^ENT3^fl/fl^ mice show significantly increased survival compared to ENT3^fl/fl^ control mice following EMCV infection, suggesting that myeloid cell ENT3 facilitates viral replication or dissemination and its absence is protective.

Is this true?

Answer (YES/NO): YES